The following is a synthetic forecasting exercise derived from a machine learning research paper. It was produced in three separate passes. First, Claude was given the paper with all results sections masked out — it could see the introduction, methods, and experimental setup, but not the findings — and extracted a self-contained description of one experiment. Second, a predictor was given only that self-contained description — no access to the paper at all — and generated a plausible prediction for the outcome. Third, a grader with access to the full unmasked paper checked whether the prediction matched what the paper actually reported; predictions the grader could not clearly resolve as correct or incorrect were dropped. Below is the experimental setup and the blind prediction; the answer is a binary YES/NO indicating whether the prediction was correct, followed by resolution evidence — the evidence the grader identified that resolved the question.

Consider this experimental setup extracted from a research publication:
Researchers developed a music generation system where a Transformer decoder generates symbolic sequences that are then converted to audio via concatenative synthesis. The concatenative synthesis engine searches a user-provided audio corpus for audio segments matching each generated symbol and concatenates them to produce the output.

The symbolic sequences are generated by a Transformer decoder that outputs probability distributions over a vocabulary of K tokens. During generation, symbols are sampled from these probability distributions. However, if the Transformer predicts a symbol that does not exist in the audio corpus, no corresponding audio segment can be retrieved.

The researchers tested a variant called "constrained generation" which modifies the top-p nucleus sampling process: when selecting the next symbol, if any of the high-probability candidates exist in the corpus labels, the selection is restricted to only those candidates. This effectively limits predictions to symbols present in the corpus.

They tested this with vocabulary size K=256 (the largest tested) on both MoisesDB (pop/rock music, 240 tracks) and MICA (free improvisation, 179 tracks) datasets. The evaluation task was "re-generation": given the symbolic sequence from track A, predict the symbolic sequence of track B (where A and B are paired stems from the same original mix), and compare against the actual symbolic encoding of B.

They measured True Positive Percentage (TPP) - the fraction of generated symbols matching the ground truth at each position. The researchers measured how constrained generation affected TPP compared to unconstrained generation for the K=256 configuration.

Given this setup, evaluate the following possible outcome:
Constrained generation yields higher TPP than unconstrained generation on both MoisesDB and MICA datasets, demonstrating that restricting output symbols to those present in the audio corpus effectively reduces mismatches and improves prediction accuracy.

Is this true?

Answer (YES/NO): YES